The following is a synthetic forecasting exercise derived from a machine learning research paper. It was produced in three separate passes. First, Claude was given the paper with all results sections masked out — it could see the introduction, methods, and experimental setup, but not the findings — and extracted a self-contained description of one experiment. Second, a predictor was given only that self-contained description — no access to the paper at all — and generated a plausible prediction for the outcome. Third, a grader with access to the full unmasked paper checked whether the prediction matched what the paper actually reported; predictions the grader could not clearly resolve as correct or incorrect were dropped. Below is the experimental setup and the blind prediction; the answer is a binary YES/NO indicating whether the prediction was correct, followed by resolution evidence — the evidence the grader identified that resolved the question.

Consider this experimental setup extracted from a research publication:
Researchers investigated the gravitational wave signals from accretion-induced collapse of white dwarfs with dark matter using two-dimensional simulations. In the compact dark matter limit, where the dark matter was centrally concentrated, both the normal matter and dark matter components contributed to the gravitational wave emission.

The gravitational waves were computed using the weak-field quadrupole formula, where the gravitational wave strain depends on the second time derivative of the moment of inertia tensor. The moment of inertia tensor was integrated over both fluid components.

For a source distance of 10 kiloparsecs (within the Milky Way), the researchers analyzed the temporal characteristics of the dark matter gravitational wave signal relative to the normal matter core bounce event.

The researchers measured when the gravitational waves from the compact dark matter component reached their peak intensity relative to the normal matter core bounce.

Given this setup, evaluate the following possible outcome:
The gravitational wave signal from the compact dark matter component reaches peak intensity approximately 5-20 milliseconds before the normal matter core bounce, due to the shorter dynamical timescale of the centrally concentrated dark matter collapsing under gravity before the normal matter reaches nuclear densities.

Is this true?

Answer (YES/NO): NO